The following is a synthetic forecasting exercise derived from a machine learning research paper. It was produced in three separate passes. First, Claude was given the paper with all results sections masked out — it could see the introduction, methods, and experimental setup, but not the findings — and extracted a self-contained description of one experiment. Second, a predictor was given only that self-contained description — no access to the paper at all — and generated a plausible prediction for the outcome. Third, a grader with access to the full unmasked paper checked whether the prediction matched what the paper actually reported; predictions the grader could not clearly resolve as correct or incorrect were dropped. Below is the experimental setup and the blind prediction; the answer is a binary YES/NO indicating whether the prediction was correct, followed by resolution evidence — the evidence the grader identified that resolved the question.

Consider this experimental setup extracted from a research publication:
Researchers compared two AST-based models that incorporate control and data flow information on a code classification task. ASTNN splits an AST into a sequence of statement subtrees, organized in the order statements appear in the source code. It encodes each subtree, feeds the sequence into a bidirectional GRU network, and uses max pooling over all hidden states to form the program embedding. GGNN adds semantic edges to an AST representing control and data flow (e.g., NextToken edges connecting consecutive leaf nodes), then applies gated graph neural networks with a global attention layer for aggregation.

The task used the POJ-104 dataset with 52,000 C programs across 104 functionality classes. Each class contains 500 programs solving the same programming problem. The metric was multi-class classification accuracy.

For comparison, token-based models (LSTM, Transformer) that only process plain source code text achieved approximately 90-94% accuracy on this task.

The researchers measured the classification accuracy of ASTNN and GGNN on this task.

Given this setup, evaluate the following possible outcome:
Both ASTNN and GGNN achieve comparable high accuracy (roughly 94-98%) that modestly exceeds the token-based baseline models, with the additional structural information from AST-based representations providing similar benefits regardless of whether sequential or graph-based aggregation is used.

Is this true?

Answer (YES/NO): YES